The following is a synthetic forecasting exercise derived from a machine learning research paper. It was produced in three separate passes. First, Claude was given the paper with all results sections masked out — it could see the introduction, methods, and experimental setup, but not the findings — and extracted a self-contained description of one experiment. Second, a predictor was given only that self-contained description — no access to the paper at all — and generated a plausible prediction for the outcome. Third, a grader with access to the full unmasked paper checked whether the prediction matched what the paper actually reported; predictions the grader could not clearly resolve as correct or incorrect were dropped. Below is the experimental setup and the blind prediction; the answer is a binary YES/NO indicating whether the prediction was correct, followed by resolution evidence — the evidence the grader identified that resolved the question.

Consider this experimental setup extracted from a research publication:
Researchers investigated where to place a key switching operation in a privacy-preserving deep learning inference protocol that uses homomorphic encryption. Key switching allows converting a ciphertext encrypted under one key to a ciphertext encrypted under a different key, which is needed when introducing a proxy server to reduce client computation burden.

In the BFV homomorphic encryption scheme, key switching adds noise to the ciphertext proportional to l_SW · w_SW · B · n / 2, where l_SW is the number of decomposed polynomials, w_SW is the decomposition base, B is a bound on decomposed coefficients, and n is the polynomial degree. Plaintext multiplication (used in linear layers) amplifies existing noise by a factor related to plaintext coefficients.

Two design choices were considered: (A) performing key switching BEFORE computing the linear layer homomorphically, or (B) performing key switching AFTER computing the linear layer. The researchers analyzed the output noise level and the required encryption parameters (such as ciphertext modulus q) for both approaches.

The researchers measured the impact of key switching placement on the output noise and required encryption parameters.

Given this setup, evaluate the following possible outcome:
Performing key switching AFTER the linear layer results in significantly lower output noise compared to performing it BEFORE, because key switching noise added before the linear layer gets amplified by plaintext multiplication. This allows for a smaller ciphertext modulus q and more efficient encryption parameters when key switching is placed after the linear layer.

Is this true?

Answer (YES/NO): YES